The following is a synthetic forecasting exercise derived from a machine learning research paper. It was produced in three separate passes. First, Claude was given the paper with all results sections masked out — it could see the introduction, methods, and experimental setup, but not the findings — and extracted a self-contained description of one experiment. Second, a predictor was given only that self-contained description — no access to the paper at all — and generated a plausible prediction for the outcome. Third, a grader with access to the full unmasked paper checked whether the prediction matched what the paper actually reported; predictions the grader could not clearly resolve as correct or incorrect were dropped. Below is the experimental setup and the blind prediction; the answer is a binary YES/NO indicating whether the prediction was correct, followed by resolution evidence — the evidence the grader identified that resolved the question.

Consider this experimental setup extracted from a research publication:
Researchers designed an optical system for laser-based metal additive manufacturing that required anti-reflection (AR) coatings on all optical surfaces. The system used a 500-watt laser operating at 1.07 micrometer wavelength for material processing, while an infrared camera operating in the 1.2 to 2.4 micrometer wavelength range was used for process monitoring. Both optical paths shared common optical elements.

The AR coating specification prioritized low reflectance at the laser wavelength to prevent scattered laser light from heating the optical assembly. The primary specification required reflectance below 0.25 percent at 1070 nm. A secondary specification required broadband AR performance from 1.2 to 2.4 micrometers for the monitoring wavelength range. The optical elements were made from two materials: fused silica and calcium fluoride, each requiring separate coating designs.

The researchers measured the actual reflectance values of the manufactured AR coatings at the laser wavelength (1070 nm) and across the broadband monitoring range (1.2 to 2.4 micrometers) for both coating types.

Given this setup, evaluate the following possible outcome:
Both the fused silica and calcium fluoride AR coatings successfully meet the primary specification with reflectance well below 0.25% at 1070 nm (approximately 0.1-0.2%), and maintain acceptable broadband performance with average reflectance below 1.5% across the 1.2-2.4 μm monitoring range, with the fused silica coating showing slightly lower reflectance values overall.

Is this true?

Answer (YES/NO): YES